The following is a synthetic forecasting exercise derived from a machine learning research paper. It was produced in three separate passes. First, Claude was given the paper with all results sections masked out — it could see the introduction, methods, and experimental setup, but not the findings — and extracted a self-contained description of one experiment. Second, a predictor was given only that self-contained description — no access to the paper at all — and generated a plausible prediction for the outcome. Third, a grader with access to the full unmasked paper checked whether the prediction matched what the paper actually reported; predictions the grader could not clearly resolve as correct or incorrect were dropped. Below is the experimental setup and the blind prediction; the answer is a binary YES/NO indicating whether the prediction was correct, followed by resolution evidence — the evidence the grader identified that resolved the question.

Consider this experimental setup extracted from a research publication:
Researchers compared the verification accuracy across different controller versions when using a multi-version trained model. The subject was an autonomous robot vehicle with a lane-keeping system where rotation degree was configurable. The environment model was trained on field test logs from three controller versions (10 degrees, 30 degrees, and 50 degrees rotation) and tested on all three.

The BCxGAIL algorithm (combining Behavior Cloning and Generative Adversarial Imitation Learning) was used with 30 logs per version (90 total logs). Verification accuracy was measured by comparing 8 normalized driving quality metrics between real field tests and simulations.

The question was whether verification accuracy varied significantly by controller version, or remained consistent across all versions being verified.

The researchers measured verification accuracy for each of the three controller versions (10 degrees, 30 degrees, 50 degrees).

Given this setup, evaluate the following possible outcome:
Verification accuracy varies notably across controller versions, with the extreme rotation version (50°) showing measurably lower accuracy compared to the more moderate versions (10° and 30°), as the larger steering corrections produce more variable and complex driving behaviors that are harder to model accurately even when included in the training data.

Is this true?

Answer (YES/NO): NO